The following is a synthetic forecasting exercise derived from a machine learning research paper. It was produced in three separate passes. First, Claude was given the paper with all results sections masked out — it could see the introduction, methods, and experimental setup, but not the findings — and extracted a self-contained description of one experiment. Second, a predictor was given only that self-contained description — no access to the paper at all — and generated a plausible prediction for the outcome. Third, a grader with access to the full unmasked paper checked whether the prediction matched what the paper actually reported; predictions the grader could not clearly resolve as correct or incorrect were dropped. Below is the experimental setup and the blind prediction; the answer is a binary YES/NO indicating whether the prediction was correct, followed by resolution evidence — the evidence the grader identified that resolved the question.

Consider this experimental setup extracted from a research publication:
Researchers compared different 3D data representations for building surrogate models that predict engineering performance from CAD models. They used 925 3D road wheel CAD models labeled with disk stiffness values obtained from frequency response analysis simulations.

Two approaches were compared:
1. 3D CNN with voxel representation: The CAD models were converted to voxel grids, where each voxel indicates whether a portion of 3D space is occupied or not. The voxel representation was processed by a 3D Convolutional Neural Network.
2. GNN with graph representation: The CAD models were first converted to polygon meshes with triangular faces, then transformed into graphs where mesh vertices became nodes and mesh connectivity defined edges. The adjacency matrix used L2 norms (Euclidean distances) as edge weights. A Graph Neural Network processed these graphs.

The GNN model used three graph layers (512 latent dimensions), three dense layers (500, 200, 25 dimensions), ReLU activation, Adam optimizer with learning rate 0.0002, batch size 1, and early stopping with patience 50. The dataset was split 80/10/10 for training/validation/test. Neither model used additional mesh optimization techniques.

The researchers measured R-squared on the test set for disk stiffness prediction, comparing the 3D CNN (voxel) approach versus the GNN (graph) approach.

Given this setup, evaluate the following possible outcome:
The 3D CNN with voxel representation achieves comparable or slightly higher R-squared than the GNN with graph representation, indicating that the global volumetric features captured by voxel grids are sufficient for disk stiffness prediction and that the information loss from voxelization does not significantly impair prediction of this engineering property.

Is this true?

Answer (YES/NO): NO